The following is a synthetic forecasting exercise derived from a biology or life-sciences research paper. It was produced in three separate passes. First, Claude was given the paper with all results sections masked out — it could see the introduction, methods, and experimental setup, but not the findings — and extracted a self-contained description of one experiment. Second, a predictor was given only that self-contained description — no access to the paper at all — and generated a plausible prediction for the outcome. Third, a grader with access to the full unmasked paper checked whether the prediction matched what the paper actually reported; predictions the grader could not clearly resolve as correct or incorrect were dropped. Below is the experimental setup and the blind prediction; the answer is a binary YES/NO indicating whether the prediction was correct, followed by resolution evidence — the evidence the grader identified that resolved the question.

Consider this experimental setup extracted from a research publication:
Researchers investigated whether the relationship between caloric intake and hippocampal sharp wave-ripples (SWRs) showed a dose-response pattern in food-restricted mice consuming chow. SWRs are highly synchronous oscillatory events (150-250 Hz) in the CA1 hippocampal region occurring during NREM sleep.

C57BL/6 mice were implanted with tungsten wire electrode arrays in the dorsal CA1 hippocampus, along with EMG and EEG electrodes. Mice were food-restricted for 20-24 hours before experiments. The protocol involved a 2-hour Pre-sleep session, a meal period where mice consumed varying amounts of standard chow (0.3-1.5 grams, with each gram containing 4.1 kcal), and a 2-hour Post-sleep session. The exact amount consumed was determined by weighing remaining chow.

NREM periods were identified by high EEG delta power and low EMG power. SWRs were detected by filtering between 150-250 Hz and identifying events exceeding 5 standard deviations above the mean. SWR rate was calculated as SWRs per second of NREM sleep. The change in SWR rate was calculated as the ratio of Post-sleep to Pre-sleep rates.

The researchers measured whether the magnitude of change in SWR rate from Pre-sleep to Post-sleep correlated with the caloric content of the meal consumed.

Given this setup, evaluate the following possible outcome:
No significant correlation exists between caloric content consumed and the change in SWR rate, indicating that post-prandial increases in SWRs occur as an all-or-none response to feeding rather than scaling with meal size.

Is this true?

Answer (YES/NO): NO